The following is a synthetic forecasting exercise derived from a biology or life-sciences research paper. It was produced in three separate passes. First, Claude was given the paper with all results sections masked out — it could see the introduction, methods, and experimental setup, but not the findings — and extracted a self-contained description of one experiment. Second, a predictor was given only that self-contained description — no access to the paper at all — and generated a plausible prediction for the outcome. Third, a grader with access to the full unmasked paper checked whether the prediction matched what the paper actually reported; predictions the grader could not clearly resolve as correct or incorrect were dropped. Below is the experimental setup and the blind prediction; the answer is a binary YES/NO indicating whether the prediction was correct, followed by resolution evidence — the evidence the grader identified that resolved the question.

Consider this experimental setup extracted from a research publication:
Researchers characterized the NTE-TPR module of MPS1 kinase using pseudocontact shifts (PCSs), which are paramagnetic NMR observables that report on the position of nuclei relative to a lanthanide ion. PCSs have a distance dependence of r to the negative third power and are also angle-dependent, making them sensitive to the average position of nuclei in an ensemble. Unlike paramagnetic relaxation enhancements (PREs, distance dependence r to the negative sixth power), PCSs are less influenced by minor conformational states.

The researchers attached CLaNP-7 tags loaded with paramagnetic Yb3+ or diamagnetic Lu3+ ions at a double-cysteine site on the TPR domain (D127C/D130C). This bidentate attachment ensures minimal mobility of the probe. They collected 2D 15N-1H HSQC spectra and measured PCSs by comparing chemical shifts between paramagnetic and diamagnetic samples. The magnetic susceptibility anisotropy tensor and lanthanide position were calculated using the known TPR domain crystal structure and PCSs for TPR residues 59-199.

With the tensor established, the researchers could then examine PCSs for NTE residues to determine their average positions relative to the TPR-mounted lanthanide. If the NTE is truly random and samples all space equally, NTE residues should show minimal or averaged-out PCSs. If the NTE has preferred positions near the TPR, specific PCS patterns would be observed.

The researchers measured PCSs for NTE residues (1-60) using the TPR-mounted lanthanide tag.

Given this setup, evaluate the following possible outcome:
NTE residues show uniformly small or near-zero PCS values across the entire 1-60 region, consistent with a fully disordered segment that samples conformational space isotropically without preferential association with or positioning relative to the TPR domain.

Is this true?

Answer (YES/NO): NO